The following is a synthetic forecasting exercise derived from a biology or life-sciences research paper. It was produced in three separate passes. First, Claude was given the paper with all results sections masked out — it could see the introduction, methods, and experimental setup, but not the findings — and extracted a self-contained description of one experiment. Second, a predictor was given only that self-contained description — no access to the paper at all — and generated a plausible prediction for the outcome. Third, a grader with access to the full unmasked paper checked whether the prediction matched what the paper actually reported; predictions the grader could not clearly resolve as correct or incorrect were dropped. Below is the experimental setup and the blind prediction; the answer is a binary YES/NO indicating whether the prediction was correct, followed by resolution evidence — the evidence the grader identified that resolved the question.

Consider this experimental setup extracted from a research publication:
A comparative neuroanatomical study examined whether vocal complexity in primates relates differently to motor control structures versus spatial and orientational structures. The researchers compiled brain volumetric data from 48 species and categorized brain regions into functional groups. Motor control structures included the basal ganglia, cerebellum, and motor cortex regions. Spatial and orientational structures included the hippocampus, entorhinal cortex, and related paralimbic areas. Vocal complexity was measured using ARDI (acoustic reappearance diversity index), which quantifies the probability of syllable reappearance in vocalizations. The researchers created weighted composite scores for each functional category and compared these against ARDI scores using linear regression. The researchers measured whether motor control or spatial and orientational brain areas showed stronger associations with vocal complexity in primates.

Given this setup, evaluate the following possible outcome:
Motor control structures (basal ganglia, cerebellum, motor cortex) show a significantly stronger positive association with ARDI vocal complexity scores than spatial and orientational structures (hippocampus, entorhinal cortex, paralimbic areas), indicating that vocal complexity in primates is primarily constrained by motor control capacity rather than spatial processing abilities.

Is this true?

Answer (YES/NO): NO